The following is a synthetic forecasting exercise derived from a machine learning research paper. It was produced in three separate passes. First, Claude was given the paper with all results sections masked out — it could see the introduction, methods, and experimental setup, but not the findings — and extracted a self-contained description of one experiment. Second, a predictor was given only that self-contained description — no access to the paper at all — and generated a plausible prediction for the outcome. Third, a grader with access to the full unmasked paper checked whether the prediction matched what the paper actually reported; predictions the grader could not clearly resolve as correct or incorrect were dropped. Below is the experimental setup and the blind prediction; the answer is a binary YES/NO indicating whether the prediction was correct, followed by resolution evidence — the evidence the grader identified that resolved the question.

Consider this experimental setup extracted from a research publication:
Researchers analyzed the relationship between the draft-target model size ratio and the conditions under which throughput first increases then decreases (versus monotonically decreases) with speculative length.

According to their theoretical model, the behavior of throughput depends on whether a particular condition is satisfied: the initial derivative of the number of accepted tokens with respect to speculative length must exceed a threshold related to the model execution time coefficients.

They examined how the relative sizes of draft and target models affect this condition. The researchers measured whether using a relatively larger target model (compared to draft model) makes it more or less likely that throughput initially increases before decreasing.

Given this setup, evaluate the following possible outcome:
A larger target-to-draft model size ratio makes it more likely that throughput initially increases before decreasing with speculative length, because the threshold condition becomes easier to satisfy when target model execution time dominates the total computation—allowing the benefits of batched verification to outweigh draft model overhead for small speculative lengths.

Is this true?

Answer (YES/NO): YES